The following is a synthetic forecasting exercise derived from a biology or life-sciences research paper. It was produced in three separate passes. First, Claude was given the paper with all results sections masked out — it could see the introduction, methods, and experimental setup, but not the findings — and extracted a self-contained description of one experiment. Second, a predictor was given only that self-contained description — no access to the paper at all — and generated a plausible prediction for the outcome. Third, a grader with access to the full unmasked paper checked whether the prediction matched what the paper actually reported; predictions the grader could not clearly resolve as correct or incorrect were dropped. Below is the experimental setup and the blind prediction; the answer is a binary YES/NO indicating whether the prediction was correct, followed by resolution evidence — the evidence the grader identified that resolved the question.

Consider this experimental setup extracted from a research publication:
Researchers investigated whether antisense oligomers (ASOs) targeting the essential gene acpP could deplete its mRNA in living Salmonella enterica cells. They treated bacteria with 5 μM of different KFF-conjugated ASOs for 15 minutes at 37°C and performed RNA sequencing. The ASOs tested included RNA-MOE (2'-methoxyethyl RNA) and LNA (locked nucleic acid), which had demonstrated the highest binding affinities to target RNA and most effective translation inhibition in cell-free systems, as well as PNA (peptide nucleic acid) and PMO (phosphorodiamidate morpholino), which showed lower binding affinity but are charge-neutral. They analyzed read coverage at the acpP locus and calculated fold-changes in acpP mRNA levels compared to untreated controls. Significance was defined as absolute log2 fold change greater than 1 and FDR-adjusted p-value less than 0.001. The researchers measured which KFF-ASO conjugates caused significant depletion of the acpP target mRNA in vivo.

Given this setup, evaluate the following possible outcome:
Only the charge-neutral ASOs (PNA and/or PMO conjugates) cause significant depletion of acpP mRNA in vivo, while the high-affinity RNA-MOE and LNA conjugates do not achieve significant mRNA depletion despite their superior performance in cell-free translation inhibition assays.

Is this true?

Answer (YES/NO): YES